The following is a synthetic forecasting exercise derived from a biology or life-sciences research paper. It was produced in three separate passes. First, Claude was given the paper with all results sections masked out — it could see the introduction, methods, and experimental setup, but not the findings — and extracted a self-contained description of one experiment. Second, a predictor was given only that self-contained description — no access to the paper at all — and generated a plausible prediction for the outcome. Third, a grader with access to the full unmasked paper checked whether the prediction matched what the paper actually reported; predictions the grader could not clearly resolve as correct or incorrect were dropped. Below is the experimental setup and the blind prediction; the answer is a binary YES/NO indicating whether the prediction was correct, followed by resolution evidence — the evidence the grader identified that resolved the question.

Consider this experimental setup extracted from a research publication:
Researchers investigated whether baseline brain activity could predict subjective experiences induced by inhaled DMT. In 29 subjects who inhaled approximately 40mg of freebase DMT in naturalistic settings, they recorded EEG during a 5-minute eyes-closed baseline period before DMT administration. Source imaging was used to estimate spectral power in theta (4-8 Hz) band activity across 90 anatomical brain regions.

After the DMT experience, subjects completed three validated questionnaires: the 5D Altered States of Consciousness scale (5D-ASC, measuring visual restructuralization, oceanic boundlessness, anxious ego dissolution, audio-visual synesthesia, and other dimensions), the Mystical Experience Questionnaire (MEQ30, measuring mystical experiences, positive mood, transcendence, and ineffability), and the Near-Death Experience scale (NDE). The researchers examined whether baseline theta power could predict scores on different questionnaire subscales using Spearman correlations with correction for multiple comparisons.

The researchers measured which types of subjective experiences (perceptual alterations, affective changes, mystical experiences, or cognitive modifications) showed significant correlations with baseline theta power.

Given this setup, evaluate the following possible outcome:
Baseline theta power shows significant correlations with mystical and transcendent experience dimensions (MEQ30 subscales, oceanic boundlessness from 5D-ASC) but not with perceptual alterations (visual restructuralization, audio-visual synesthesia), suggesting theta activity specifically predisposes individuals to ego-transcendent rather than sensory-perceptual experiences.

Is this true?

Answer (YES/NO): YES